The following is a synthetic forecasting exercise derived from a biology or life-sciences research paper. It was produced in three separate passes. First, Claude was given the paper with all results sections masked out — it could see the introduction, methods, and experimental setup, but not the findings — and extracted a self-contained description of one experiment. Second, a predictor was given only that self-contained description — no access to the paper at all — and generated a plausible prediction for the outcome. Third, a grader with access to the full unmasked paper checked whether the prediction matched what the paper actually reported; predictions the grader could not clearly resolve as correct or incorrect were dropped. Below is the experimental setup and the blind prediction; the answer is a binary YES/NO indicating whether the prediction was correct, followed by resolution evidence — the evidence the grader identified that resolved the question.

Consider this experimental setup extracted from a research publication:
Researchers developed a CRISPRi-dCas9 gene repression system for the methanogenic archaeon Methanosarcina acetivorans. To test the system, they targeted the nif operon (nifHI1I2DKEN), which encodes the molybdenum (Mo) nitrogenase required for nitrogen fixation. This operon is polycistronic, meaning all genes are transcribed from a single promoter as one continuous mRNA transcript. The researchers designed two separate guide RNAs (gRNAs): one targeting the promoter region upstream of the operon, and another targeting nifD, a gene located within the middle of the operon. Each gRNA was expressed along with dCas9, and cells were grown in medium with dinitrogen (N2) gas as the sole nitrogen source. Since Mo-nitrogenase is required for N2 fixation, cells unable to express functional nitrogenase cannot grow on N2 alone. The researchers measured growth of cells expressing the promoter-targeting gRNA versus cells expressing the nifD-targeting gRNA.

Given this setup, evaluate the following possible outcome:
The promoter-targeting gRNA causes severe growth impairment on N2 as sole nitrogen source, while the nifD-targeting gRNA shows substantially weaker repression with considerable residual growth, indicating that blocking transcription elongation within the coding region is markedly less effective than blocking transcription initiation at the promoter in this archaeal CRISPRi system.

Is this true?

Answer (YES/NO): NO